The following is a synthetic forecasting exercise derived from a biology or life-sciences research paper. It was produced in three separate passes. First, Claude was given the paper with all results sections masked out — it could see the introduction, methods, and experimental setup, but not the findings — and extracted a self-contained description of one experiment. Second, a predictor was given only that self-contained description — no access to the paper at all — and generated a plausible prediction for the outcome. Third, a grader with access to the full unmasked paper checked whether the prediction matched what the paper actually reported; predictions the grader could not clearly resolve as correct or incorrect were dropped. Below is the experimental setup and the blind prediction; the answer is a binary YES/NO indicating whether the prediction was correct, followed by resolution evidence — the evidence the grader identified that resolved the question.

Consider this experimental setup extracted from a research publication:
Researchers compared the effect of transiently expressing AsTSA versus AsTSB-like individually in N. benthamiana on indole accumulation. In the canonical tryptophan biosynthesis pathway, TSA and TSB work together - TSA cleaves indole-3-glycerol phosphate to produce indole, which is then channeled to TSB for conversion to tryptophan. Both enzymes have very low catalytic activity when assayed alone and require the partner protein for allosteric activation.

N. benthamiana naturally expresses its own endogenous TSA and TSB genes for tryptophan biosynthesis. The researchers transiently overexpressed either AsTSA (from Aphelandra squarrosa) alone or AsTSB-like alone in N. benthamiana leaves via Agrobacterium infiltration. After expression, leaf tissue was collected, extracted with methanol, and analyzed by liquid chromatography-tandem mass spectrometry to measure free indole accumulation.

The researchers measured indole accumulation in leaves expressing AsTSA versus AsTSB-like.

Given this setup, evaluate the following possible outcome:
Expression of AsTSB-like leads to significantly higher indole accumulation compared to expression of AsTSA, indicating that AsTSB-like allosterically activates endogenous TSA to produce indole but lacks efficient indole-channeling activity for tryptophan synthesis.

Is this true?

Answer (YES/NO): YES